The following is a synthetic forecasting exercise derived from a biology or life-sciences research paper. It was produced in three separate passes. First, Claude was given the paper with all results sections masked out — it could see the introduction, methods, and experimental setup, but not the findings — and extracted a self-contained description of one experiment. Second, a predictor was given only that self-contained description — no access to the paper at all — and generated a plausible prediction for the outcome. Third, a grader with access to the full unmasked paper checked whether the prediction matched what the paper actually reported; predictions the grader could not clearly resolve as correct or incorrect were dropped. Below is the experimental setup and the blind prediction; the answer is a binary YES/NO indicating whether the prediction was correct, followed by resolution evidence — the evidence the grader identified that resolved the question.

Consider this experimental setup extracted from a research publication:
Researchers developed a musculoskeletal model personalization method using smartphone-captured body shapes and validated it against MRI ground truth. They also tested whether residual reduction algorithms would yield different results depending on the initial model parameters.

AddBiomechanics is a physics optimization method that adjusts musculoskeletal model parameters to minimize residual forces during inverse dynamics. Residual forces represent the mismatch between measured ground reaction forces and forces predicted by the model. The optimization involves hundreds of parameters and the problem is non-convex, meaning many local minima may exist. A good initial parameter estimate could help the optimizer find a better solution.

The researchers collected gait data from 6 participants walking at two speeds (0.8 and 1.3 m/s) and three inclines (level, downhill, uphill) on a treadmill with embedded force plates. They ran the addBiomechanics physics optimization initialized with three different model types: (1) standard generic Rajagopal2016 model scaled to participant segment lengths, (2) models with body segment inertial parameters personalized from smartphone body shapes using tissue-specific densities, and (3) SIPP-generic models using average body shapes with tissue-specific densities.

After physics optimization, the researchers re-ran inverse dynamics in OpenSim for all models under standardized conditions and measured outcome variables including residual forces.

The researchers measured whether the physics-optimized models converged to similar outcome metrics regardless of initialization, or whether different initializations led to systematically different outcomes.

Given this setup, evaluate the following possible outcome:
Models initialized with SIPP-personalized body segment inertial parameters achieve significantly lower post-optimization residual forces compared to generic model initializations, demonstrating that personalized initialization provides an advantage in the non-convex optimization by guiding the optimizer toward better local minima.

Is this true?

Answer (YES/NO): YES